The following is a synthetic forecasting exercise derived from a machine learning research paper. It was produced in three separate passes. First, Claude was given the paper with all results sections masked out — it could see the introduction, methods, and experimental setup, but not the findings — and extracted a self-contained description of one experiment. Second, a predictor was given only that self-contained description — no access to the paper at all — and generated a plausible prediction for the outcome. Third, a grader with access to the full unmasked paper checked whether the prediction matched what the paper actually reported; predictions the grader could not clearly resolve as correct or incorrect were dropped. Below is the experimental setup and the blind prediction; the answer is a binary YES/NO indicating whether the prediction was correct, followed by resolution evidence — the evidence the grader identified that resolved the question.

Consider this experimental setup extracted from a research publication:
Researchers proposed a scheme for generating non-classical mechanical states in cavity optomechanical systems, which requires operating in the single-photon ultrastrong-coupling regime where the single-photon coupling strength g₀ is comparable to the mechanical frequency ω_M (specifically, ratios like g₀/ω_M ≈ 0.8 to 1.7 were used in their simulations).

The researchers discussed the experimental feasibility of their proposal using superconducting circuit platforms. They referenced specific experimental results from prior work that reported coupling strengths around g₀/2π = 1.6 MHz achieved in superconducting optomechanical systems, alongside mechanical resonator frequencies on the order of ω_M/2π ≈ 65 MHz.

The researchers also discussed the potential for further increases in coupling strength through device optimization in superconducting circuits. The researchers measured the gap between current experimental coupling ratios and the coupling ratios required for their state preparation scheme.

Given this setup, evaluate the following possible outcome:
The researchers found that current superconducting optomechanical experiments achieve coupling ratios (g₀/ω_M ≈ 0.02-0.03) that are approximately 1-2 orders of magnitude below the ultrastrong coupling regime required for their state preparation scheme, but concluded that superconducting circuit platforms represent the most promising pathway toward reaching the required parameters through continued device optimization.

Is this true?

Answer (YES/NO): NO